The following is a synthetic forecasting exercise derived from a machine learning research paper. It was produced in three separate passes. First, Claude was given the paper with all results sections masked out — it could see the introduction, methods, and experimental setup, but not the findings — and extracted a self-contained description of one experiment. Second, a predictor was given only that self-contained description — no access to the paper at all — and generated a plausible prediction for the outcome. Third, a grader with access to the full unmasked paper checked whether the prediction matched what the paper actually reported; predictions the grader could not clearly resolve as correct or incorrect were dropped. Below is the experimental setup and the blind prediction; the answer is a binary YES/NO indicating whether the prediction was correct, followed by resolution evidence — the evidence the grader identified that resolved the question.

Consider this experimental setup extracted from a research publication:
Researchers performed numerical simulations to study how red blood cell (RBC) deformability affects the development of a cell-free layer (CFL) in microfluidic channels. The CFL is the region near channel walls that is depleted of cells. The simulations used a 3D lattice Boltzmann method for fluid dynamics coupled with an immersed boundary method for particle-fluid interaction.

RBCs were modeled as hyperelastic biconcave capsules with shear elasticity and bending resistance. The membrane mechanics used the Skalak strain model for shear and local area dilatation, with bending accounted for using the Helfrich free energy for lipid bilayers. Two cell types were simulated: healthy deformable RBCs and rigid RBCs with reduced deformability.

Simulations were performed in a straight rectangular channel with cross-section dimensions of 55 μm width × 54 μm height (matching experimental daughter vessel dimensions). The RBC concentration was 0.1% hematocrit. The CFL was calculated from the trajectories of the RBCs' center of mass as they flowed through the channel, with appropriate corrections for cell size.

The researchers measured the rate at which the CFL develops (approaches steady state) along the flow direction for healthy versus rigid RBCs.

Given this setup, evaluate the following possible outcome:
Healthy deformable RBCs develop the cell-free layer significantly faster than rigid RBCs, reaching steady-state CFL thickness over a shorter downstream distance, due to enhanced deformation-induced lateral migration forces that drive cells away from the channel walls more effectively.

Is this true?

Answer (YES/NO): YES